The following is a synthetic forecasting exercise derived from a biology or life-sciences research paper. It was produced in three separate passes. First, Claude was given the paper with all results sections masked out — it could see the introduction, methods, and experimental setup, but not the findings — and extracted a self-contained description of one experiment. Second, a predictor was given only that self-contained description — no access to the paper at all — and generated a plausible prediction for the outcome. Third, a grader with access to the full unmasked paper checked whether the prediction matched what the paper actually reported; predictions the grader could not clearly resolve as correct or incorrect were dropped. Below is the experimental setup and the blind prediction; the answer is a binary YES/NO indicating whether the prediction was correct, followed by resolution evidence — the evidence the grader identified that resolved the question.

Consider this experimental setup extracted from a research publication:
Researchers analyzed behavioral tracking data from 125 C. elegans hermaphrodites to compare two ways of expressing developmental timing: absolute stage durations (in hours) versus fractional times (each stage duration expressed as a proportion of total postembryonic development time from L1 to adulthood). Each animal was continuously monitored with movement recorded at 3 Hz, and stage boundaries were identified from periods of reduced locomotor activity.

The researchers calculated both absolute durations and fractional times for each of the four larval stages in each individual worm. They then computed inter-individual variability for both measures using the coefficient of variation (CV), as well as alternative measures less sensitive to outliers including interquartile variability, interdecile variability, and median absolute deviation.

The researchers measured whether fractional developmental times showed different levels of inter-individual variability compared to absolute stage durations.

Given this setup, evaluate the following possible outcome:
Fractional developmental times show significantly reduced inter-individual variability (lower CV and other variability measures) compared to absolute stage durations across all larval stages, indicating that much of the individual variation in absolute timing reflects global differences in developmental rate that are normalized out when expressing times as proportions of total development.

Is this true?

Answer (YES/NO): YES